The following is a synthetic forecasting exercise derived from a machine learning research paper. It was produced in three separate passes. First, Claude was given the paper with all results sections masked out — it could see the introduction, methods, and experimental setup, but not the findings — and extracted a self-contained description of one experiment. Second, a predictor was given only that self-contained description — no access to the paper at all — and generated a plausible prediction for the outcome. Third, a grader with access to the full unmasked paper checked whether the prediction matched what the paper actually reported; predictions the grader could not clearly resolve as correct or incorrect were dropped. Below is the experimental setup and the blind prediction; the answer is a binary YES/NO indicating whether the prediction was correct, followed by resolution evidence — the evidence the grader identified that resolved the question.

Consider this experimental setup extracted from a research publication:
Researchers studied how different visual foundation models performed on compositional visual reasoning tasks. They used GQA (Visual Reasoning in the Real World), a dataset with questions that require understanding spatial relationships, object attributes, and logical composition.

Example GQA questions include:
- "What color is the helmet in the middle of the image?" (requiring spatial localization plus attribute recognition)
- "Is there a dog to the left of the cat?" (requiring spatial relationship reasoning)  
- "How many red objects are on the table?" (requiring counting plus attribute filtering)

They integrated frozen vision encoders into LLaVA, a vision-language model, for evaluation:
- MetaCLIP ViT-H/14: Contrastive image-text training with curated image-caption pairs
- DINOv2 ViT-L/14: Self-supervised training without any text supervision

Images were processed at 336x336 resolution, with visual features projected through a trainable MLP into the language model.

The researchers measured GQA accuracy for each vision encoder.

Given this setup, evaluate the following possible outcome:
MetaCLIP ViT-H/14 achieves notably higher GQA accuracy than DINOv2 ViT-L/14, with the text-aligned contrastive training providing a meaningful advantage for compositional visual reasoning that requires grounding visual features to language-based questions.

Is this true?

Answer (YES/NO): NO